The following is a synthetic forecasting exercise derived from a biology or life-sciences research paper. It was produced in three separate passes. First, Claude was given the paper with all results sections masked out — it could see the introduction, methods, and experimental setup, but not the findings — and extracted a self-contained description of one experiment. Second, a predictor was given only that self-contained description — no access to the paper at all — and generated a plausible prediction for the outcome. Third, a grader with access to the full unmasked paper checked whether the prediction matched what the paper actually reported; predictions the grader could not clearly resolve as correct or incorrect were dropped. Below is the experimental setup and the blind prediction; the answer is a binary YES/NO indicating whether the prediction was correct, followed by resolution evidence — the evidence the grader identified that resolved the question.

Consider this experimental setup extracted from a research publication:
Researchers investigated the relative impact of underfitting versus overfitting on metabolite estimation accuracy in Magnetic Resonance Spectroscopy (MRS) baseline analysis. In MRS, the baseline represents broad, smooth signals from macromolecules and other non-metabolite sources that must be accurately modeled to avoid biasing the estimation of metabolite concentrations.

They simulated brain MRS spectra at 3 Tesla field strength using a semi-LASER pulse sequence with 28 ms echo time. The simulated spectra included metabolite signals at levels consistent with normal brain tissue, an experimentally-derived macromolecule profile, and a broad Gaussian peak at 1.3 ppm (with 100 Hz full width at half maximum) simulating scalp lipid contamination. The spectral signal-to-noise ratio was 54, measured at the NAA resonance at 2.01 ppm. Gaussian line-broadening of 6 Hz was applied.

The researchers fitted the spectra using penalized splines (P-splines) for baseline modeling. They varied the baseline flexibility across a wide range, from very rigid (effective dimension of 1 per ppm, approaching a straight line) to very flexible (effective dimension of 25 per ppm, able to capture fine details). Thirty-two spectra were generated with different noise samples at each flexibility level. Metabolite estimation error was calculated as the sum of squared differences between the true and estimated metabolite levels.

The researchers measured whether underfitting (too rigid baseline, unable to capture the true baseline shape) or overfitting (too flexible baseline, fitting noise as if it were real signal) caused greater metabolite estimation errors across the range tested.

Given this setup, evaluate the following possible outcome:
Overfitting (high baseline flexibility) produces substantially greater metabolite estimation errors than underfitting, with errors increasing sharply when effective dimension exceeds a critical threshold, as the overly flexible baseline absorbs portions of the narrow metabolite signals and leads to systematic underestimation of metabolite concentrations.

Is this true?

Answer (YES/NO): NO